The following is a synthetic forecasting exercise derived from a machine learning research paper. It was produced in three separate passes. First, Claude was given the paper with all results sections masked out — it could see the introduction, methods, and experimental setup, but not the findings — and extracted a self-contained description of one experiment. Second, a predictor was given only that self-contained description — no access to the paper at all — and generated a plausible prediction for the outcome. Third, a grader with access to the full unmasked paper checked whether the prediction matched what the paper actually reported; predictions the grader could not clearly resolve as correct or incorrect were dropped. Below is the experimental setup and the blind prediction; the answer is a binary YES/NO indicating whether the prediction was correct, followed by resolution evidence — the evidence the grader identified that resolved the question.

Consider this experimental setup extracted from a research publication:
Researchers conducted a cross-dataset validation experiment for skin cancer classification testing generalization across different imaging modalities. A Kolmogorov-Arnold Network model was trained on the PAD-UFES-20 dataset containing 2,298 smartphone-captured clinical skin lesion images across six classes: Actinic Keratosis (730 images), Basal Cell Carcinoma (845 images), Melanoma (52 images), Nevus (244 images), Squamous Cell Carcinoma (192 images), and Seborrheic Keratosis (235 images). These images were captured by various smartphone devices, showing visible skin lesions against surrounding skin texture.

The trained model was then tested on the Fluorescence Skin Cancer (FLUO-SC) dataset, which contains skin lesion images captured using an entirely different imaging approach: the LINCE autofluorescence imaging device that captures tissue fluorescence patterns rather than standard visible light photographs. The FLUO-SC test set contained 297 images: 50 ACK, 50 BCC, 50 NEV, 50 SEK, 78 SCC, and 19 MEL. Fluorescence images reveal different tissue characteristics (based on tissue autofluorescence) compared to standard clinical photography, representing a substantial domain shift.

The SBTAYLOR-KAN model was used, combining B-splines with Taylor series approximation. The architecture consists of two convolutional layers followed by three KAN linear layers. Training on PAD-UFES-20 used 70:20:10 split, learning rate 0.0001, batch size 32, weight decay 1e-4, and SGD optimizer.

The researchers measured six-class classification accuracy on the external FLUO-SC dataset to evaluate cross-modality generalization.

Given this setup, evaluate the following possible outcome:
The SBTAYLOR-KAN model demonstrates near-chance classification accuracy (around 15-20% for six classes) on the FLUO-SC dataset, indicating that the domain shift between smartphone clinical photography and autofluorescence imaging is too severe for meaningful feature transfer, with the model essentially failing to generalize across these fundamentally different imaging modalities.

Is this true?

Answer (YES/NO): NO